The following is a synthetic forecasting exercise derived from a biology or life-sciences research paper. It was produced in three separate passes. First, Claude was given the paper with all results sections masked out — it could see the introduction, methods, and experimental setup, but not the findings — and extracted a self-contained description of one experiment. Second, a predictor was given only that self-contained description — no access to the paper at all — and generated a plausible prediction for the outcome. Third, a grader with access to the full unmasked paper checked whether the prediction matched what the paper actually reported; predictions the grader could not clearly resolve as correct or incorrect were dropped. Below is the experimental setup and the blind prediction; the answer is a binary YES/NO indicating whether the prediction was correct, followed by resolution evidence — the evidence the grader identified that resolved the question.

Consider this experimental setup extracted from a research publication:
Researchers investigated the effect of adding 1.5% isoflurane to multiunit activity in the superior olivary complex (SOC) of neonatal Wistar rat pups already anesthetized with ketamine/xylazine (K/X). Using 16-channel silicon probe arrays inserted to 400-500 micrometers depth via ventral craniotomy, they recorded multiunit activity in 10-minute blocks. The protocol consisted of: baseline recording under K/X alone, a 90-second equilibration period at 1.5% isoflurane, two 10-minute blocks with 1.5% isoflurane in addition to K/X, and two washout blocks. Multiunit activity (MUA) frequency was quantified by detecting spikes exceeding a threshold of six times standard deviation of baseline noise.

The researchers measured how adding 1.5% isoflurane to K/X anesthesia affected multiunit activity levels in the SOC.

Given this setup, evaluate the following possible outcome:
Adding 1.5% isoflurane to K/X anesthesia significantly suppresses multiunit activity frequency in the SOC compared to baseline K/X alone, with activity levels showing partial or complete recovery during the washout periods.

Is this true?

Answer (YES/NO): YES